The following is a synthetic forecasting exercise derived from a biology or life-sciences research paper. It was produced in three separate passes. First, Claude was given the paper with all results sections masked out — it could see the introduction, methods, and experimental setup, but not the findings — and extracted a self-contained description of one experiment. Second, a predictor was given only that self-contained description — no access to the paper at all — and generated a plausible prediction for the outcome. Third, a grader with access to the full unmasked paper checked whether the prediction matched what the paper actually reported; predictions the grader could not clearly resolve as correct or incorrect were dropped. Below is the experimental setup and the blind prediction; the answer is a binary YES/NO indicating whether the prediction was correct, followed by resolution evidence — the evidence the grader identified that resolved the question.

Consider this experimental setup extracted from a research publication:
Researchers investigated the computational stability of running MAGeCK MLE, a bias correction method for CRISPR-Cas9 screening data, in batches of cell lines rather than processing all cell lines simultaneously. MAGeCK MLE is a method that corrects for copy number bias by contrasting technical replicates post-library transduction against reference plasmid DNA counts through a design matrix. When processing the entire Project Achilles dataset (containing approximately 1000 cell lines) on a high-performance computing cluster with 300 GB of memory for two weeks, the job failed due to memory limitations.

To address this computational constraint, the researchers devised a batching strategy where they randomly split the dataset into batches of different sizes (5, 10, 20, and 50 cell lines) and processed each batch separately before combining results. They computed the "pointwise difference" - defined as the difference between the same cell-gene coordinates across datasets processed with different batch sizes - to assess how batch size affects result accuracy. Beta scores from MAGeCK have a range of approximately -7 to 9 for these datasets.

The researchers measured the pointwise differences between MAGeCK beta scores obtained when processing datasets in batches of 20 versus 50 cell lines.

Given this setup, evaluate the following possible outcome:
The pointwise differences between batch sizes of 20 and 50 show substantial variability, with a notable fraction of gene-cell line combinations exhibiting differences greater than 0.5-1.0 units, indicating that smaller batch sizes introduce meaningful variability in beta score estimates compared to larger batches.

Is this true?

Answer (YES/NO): NO